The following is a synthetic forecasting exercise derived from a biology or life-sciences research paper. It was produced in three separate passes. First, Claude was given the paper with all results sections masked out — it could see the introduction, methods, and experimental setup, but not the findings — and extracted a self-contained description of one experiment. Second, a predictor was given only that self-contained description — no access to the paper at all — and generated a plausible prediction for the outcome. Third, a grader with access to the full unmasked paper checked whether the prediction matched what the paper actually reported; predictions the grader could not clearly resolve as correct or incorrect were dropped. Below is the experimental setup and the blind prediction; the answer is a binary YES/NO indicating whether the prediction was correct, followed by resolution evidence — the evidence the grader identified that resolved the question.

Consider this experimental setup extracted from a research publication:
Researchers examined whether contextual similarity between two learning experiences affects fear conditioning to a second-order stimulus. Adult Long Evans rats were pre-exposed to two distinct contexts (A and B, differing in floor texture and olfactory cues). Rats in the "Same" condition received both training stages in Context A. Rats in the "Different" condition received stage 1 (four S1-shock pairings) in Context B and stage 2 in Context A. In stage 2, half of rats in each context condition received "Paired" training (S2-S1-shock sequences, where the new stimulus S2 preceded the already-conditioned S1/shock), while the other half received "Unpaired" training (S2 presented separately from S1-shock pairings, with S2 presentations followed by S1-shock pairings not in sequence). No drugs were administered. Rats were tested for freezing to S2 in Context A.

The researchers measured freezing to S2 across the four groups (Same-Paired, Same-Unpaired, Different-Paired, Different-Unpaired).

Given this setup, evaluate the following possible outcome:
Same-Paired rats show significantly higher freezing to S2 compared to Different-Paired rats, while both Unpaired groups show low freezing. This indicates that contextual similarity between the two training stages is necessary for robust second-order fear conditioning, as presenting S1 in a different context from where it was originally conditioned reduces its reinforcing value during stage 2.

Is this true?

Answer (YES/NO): NO